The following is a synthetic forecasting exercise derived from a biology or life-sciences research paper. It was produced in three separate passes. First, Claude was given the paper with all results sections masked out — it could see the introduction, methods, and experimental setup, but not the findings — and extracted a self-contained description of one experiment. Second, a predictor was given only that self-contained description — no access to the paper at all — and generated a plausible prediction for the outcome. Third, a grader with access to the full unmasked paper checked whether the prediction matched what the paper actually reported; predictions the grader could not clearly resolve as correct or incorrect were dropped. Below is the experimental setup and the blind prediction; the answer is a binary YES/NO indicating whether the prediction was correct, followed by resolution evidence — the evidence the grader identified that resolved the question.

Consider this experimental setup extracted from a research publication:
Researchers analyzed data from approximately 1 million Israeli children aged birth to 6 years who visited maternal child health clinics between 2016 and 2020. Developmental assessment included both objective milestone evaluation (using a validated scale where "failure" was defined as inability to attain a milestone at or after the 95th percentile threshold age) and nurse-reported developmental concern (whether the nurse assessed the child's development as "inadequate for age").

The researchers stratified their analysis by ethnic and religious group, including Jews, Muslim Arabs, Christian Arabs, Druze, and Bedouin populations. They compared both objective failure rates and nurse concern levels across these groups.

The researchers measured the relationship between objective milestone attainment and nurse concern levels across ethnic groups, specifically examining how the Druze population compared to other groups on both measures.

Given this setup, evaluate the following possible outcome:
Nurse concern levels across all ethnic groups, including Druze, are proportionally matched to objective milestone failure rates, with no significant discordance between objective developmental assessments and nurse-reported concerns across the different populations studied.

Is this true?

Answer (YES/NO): NO